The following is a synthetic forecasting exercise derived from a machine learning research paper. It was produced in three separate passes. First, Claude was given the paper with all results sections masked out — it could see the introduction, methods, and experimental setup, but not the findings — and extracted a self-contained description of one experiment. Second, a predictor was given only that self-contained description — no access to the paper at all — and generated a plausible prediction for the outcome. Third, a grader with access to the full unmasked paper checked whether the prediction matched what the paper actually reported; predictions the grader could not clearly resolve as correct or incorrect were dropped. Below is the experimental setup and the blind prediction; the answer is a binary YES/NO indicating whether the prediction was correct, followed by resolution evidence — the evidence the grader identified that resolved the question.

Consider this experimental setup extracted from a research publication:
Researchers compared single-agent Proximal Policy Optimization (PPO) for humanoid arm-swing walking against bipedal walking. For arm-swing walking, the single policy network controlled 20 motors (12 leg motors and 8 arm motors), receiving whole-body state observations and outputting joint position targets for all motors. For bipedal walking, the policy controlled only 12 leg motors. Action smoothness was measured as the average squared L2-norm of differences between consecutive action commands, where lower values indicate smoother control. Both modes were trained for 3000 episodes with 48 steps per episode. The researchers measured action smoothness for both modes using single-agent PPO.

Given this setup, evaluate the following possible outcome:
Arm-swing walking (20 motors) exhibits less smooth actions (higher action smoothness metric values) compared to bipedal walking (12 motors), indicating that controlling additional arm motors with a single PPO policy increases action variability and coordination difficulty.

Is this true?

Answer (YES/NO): NO